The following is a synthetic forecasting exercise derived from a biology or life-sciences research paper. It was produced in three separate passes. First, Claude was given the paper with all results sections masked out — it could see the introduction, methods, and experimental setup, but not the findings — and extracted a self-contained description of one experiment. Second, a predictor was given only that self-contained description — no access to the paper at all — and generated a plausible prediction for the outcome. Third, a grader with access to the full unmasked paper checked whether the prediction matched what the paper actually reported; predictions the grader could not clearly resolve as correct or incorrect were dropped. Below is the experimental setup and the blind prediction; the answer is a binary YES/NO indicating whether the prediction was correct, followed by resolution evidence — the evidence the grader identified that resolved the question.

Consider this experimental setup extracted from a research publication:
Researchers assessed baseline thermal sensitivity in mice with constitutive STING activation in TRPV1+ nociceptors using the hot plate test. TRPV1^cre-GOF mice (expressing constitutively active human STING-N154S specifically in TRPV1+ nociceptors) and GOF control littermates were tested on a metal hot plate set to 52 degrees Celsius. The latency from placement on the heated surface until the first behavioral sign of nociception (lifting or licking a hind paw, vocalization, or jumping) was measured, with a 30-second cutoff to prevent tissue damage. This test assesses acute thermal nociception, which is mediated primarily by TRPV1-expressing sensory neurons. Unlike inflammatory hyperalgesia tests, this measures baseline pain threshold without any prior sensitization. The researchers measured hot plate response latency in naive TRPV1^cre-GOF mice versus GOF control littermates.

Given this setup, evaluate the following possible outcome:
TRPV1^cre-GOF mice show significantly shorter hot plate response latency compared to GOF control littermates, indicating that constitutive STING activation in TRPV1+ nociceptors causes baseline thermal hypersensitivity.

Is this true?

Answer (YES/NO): NO